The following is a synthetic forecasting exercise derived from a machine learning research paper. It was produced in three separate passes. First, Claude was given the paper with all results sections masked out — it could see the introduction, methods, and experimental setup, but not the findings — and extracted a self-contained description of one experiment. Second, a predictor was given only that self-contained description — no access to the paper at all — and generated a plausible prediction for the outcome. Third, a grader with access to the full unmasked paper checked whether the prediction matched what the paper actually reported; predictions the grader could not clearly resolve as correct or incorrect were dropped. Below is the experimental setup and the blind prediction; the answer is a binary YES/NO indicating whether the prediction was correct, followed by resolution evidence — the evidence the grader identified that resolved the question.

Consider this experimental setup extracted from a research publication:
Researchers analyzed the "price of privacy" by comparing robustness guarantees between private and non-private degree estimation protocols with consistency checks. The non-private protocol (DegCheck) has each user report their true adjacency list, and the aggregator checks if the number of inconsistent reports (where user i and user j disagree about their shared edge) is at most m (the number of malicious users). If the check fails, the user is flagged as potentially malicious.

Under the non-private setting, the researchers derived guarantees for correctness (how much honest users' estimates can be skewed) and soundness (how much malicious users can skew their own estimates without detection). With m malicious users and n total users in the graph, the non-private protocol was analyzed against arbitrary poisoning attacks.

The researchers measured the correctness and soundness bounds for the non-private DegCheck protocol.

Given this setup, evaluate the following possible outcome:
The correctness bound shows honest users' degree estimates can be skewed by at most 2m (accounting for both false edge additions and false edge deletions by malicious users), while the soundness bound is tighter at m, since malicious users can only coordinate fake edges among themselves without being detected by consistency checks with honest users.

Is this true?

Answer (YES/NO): NO